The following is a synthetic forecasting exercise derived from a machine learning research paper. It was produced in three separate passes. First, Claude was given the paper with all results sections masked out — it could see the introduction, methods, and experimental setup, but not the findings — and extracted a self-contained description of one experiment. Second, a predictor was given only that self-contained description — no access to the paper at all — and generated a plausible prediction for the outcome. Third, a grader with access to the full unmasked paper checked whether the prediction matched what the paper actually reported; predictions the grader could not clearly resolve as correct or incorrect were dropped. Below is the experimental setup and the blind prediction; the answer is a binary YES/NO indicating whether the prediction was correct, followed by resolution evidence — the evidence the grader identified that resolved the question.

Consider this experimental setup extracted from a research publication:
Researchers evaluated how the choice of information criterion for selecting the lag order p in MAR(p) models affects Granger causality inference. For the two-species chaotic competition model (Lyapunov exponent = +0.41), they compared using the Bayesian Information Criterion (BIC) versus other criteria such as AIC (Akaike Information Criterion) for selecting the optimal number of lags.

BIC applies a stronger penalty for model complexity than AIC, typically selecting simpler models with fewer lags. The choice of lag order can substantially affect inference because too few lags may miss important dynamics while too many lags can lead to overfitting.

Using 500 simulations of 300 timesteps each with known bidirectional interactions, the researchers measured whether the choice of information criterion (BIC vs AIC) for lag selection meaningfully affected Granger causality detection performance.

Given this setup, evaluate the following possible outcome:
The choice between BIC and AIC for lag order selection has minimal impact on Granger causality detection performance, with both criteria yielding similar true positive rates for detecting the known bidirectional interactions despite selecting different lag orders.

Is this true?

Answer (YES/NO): YES